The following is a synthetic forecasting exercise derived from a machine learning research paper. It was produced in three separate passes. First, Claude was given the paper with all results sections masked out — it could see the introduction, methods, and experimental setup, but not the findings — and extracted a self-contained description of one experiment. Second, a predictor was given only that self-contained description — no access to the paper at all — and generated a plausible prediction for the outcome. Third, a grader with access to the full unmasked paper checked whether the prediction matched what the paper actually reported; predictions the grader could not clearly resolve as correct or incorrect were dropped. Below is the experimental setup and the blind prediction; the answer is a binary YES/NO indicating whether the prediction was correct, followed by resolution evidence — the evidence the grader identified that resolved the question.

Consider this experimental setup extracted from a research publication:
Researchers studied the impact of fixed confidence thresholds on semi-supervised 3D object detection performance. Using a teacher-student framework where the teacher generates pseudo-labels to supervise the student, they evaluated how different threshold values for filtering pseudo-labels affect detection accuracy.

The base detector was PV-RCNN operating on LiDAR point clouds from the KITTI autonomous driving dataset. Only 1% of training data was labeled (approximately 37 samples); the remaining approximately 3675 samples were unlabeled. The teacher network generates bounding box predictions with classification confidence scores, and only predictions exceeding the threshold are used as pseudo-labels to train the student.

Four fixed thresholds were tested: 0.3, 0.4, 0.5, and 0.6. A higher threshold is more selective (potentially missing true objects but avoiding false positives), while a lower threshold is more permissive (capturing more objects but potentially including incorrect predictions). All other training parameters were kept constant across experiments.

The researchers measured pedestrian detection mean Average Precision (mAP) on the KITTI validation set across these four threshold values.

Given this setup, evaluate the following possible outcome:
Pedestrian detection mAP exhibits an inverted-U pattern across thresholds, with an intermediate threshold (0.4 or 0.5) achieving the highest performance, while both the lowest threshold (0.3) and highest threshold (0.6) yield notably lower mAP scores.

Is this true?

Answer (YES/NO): NO